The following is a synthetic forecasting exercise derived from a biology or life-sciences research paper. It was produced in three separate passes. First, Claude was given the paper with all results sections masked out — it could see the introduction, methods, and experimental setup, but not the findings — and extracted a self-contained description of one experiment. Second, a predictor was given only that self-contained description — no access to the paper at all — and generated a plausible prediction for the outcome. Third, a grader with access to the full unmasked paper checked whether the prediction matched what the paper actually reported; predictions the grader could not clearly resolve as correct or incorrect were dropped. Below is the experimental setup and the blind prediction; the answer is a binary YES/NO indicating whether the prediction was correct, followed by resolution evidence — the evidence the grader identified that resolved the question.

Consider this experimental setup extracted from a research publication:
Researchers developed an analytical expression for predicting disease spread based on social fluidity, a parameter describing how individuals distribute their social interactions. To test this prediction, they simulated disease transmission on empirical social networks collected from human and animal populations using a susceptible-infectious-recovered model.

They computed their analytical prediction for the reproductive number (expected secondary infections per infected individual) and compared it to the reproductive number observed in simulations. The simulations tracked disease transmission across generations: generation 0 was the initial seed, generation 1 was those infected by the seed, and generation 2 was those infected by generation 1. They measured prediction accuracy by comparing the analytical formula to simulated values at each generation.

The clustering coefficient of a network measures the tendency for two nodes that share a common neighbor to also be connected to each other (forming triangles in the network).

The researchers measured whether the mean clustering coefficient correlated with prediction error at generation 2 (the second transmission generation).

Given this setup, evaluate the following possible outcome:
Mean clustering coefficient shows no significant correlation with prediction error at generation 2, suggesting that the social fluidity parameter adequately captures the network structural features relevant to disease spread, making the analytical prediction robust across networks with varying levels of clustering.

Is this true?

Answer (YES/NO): NO